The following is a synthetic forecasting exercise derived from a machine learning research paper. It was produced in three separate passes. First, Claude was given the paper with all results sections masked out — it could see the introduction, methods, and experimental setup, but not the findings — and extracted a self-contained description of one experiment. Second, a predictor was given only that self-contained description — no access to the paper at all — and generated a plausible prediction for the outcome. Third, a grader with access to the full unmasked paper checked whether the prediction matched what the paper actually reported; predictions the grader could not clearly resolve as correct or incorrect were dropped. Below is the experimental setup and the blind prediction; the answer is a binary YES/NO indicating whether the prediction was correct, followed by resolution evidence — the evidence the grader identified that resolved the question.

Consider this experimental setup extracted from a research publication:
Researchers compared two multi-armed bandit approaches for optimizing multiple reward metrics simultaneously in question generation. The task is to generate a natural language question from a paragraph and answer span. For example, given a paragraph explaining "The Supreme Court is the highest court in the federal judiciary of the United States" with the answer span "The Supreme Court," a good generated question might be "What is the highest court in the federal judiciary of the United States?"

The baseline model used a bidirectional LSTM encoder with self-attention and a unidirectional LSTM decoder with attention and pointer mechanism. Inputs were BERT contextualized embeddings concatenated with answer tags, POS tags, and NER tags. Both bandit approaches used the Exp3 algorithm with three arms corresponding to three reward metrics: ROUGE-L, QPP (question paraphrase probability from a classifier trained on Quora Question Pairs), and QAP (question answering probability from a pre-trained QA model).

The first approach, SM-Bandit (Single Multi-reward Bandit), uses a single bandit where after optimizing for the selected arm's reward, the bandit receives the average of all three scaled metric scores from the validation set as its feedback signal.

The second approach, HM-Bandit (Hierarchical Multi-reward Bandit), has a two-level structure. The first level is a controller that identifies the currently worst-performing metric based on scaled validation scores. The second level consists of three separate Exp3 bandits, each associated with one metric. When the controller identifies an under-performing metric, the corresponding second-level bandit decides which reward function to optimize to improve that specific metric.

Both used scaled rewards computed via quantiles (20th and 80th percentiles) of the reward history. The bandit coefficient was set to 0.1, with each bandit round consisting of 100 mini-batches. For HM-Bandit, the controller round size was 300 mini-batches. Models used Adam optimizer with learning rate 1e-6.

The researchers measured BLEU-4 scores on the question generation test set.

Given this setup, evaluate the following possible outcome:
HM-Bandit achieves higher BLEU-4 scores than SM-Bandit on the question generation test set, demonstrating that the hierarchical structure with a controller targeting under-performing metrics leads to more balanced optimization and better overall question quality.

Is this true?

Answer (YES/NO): NO